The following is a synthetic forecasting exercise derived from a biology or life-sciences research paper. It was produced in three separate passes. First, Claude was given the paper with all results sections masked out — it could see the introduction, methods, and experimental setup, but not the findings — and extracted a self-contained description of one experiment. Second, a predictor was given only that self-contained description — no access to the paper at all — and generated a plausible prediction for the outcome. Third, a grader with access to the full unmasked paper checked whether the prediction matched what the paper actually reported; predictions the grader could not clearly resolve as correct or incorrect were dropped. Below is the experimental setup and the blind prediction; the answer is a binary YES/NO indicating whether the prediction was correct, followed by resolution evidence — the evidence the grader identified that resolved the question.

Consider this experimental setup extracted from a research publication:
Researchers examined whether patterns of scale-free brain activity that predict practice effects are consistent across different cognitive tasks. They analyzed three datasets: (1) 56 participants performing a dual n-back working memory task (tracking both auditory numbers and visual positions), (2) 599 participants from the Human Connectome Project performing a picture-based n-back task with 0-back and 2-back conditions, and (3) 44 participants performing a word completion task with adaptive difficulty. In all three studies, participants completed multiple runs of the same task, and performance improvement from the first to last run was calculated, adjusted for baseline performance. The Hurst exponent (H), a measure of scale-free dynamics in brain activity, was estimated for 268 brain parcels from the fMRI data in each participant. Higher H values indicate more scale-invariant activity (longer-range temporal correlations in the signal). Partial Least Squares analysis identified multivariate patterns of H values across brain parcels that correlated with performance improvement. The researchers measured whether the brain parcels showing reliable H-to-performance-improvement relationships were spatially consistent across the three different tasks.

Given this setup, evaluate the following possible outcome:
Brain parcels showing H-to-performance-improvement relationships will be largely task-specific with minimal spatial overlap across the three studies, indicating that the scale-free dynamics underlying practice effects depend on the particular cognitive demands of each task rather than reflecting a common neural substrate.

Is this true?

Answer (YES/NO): YES